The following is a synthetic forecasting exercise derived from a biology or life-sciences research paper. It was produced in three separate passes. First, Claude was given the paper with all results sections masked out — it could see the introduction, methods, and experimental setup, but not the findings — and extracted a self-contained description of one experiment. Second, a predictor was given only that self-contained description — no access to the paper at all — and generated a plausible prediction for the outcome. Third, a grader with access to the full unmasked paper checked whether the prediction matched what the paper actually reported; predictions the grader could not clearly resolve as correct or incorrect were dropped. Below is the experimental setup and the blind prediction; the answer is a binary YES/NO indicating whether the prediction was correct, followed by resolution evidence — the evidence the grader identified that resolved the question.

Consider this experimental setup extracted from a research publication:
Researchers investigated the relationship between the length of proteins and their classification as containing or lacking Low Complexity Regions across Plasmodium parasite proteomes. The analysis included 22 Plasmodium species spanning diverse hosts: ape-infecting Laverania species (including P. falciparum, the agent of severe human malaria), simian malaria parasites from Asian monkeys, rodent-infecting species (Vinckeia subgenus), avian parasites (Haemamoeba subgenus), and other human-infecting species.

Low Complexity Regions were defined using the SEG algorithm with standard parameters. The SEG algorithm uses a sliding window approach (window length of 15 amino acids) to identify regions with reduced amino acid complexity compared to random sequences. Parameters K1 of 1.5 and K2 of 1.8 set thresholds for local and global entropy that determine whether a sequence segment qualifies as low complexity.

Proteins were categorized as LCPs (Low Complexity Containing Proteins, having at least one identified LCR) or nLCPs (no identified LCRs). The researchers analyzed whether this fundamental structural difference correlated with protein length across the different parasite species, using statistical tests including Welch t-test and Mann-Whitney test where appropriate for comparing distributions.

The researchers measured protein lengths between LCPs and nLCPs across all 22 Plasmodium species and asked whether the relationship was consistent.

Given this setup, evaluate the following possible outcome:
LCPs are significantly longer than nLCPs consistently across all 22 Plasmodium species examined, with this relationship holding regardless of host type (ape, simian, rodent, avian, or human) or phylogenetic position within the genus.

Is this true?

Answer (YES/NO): YES